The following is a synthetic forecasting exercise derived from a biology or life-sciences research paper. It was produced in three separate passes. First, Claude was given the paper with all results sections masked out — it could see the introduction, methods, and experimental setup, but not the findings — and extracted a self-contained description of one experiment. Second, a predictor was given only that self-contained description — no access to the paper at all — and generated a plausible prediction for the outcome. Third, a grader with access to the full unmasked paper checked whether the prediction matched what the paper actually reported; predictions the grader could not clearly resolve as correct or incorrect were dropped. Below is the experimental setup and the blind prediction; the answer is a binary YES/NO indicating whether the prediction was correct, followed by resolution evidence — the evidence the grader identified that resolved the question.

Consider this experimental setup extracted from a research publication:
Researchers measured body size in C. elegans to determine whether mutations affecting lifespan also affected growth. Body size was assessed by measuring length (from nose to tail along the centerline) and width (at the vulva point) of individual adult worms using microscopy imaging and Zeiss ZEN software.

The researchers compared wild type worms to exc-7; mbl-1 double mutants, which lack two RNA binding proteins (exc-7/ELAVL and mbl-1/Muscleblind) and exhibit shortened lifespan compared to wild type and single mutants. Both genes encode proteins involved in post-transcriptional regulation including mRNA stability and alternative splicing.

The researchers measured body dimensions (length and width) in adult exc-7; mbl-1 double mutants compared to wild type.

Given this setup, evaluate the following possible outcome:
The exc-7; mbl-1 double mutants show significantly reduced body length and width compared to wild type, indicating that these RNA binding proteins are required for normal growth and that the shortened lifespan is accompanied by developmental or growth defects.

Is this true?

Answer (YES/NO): NO